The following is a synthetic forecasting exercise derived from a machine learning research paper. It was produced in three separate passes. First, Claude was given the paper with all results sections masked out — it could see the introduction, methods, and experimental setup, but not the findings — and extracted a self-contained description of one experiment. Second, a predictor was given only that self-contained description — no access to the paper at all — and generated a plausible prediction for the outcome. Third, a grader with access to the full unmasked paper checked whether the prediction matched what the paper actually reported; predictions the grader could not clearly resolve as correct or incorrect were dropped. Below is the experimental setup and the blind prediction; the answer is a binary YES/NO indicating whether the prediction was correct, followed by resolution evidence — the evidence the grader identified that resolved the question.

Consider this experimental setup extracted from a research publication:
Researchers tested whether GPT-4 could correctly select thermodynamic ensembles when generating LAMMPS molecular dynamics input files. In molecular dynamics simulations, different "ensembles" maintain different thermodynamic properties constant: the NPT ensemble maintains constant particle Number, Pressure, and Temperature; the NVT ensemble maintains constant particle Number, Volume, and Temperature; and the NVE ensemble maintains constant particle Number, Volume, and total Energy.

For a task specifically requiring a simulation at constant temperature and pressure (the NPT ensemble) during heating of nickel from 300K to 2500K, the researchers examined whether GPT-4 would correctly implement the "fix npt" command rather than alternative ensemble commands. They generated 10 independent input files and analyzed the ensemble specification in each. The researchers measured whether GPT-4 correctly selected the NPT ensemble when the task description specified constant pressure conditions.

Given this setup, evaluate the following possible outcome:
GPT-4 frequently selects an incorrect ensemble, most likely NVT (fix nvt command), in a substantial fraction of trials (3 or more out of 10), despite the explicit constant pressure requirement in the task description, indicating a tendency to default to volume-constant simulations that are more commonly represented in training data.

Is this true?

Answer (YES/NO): NO